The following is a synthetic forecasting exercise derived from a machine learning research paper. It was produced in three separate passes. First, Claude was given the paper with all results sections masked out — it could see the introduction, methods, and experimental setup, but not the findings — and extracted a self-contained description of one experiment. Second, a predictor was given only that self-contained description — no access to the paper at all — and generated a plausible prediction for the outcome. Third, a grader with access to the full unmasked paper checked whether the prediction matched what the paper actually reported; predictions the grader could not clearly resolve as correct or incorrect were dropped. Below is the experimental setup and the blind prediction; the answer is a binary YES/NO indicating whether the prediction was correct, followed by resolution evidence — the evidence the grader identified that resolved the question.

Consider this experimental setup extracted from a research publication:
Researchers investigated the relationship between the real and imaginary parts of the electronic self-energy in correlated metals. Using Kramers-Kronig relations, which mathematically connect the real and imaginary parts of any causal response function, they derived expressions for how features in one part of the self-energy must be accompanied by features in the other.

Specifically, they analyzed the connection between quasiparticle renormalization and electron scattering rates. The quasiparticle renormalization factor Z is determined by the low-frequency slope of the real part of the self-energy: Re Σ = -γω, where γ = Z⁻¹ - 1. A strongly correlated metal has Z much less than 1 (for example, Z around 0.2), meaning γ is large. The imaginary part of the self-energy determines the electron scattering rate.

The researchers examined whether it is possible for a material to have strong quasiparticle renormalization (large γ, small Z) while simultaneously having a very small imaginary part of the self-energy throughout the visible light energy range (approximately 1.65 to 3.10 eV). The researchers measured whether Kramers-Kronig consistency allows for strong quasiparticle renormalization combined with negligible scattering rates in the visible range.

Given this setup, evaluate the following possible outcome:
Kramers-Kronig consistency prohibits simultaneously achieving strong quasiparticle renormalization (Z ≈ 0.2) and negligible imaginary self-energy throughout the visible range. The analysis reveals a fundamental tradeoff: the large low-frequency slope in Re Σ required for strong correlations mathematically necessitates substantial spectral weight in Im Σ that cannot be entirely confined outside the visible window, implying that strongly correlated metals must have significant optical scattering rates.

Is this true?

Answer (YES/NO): YES